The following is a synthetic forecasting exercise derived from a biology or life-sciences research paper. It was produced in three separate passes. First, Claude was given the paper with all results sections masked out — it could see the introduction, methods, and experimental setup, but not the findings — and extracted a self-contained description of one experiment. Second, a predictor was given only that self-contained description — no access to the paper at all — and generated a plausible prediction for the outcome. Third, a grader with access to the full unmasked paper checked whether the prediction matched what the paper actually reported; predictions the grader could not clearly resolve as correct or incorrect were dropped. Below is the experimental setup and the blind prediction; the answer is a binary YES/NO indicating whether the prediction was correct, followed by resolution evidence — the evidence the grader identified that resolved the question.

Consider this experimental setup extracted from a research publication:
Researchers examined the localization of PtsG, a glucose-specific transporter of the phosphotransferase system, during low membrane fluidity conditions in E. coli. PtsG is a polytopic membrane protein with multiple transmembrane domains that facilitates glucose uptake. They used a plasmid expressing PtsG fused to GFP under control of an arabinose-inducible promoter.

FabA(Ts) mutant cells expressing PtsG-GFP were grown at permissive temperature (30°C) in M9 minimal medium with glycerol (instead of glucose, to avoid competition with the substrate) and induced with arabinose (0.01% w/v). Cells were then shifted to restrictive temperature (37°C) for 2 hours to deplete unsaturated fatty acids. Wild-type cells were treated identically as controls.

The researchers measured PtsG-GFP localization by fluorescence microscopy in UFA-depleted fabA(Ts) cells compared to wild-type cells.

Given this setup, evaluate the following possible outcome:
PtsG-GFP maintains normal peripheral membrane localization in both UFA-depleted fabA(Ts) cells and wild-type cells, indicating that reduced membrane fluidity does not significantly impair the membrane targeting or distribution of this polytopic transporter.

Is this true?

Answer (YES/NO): NO